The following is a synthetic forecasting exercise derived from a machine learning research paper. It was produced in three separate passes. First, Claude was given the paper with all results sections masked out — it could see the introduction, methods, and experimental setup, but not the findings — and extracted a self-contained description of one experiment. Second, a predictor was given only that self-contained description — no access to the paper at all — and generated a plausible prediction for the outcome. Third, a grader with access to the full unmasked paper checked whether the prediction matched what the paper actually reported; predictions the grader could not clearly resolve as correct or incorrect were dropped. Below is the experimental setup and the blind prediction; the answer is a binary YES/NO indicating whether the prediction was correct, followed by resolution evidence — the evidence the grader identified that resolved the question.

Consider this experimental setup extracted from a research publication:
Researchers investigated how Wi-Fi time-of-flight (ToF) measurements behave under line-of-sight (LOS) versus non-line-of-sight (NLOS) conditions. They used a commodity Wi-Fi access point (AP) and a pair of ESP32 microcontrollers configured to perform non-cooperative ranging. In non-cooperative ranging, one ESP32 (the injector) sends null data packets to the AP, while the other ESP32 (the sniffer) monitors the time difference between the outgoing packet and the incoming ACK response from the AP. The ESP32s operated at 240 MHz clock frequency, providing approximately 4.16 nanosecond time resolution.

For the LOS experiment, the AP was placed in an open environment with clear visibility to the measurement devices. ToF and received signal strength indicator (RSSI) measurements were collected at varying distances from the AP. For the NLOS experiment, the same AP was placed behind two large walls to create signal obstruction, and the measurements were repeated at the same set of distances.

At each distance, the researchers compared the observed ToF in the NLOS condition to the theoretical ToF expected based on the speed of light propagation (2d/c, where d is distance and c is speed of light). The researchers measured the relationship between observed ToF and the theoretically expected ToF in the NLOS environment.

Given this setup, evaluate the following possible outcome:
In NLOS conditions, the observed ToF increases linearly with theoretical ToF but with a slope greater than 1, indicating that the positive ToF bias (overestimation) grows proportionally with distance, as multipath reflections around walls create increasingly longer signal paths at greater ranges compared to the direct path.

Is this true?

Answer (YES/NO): NO